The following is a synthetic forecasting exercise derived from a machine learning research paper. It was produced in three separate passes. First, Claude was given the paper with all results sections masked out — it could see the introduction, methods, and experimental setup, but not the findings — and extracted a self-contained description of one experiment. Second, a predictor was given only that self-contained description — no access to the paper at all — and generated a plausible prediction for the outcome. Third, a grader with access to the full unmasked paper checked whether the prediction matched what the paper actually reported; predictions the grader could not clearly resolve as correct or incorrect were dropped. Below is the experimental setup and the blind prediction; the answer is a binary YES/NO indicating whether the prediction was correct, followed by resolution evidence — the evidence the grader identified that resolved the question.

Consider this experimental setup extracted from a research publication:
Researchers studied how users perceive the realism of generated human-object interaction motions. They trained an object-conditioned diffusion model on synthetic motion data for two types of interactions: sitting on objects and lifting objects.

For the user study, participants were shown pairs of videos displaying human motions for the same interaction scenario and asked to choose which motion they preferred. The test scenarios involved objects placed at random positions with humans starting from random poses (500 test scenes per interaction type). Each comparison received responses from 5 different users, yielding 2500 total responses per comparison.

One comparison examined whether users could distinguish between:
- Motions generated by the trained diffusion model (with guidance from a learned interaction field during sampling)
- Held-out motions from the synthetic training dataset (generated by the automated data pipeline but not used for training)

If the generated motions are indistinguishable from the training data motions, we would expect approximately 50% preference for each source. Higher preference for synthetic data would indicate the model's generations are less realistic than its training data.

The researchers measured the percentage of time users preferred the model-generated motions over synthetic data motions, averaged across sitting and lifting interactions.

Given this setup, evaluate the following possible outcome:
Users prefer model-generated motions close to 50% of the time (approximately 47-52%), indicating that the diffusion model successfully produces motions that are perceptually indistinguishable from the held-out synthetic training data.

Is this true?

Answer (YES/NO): YES